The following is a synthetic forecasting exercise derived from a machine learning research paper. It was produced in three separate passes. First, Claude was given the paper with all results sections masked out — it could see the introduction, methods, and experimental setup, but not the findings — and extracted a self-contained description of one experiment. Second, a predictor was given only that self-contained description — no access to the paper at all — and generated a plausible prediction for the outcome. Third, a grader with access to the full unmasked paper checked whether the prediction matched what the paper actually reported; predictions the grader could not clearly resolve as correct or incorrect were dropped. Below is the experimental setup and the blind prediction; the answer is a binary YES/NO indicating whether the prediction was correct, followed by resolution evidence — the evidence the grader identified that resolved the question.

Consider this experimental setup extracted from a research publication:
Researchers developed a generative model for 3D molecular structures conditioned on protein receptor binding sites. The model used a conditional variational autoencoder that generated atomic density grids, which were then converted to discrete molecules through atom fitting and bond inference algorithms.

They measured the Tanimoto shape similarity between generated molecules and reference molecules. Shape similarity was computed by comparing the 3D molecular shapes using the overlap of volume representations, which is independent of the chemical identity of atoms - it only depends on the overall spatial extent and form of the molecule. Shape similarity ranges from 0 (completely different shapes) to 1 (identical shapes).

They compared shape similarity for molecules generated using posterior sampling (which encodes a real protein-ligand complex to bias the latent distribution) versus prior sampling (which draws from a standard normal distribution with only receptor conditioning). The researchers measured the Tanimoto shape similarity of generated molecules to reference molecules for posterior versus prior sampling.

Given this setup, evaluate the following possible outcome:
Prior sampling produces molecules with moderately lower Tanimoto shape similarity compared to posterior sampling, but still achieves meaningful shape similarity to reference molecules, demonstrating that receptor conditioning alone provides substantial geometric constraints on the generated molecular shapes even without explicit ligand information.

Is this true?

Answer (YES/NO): NO